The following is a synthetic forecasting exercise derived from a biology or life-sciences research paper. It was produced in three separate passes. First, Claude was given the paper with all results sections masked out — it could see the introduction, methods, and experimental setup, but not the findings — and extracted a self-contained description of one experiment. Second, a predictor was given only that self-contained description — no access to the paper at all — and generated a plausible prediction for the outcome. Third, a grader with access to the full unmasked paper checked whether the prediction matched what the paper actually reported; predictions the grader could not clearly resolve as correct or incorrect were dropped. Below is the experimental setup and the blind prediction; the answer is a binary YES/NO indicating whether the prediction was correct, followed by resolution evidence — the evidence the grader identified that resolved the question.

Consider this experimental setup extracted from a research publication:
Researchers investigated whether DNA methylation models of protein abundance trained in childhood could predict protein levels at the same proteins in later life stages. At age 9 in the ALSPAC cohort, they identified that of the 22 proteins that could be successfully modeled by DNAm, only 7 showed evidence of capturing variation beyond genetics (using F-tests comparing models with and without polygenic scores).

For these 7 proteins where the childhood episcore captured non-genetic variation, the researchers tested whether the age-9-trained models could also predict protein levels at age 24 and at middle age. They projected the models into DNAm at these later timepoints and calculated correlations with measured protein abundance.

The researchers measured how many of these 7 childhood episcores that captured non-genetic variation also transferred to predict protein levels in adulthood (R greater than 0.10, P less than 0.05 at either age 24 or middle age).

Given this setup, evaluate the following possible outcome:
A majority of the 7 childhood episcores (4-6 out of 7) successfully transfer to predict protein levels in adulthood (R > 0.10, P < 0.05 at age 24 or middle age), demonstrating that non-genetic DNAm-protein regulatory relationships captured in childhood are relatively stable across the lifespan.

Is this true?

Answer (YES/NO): NO